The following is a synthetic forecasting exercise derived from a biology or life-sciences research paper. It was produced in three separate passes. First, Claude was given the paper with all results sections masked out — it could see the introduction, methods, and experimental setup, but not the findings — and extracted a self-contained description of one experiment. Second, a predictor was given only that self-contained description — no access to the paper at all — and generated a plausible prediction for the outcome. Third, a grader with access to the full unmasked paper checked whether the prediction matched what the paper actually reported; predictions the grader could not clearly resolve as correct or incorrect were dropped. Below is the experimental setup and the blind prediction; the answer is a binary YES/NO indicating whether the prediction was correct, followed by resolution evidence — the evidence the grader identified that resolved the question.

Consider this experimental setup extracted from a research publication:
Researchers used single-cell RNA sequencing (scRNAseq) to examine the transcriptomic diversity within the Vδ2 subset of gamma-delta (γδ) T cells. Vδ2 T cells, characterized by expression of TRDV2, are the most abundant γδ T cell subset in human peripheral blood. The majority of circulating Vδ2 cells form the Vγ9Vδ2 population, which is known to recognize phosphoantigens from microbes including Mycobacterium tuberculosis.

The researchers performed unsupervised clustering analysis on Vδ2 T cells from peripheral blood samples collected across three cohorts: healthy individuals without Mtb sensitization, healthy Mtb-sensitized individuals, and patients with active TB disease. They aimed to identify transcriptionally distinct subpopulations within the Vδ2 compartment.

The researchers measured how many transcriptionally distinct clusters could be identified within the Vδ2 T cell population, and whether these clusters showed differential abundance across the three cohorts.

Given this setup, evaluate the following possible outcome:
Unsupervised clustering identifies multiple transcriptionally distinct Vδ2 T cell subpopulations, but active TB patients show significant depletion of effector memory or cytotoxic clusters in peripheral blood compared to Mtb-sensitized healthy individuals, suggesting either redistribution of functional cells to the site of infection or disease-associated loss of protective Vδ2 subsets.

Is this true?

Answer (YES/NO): NO